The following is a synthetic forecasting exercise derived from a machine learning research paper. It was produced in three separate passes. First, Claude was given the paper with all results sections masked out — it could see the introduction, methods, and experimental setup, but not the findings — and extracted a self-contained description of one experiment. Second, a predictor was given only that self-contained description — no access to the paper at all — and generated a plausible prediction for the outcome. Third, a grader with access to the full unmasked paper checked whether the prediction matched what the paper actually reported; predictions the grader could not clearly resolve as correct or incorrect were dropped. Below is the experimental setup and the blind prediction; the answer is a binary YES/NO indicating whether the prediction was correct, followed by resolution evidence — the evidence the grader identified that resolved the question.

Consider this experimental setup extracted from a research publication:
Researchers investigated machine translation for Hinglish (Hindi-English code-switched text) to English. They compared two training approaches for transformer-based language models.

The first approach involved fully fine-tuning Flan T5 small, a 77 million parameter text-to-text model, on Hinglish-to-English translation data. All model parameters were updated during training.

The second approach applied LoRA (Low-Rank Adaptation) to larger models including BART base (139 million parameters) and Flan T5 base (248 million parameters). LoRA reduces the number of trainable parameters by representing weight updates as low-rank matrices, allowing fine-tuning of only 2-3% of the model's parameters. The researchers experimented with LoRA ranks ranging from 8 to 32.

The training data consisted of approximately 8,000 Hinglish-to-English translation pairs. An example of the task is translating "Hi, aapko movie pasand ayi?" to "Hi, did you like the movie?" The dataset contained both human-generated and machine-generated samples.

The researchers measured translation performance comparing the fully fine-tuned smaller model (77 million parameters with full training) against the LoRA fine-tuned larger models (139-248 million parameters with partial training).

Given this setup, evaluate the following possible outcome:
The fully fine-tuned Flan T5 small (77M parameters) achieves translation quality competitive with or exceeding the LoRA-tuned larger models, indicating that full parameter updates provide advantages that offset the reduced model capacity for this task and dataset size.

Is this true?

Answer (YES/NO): YES